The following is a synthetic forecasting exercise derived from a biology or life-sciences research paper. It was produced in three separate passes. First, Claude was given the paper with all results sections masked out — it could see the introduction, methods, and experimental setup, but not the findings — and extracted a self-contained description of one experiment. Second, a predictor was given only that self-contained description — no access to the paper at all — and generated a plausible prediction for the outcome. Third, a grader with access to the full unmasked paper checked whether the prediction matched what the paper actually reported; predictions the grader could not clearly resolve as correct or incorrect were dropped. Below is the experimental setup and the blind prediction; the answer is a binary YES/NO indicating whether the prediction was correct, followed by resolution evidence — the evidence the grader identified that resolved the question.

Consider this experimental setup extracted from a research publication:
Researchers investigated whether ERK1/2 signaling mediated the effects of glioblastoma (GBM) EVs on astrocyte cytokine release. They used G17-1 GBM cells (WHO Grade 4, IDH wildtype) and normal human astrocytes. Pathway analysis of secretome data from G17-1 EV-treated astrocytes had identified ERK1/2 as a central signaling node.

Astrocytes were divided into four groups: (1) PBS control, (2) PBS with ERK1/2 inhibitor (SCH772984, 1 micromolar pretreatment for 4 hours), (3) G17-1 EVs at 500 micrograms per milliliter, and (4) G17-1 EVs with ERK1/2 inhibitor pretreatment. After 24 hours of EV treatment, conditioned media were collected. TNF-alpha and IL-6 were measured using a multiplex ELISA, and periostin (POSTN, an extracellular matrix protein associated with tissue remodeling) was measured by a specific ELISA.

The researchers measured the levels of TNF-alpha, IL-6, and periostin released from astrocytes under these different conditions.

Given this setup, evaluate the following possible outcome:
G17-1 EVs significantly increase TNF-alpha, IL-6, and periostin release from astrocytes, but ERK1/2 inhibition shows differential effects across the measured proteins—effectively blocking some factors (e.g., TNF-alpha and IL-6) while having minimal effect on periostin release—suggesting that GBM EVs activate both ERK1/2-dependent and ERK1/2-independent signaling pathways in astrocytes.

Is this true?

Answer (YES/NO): NO